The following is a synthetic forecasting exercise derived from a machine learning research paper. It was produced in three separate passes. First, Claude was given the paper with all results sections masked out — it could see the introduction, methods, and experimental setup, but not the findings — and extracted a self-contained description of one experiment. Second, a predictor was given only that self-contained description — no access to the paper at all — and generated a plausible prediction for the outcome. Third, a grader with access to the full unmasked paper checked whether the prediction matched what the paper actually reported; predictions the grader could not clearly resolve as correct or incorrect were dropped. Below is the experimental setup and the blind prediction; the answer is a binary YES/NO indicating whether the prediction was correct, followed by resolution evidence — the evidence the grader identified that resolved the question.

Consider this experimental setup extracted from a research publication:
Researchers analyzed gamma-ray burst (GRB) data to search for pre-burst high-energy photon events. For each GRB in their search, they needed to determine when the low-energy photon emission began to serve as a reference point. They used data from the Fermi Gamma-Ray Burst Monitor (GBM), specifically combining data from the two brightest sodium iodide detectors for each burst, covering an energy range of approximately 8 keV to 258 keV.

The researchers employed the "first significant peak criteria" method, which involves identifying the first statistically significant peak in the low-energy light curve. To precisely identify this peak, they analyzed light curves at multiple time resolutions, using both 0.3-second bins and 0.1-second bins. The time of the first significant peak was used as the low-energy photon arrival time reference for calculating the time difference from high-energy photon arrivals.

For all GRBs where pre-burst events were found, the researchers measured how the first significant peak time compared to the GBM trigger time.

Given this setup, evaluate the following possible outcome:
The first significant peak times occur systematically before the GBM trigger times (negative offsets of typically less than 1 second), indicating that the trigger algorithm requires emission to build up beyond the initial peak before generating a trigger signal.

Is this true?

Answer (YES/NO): NO